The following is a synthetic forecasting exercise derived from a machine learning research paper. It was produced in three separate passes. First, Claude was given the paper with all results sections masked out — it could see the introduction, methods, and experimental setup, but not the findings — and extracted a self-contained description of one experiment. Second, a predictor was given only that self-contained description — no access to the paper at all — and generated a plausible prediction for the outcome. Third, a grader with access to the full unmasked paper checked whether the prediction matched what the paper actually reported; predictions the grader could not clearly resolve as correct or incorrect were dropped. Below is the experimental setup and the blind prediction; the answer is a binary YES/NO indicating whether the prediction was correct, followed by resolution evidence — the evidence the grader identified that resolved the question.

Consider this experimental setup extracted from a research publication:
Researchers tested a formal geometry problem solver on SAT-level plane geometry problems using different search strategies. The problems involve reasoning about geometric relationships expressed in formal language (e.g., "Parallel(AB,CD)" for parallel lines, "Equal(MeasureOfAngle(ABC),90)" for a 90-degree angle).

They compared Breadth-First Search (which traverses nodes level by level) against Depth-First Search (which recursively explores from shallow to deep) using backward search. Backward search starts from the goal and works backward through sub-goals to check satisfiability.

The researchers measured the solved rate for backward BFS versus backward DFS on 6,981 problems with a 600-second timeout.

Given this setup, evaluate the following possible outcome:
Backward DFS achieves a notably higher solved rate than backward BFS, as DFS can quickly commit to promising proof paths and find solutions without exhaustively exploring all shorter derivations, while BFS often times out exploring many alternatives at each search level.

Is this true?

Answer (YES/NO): NO